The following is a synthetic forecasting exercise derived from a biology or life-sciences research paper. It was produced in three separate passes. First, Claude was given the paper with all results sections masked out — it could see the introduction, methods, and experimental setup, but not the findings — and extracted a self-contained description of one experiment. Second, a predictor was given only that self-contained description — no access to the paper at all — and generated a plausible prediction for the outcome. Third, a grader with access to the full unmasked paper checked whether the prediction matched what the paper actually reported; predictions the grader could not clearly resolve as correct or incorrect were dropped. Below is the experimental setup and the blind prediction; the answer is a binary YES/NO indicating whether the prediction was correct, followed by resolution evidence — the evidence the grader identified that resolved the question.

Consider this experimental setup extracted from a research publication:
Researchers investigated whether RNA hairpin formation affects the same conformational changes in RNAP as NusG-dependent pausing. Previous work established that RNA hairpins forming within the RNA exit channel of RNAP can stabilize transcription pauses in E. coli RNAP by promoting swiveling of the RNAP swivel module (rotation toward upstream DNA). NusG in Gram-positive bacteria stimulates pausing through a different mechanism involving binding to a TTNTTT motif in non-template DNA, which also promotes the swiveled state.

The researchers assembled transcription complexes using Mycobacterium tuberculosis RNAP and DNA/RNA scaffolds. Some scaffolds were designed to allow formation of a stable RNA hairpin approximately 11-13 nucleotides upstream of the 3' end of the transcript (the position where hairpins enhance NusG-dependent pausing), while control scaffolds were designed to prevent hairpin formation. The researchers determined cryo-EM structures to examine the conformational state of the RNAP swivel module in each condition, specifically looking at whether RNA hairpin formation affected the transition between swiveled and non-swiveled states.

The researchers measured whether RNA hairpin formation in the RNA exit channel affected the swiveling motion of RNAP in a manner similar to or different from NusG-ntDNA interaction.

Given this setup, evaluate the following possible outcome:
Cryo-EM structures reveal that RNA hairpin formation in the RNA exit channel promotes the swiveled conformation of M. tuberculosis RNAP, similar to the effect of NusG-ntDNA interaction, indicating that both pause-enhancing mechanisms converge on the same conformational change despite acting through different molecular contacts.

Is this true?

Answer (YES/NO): YES